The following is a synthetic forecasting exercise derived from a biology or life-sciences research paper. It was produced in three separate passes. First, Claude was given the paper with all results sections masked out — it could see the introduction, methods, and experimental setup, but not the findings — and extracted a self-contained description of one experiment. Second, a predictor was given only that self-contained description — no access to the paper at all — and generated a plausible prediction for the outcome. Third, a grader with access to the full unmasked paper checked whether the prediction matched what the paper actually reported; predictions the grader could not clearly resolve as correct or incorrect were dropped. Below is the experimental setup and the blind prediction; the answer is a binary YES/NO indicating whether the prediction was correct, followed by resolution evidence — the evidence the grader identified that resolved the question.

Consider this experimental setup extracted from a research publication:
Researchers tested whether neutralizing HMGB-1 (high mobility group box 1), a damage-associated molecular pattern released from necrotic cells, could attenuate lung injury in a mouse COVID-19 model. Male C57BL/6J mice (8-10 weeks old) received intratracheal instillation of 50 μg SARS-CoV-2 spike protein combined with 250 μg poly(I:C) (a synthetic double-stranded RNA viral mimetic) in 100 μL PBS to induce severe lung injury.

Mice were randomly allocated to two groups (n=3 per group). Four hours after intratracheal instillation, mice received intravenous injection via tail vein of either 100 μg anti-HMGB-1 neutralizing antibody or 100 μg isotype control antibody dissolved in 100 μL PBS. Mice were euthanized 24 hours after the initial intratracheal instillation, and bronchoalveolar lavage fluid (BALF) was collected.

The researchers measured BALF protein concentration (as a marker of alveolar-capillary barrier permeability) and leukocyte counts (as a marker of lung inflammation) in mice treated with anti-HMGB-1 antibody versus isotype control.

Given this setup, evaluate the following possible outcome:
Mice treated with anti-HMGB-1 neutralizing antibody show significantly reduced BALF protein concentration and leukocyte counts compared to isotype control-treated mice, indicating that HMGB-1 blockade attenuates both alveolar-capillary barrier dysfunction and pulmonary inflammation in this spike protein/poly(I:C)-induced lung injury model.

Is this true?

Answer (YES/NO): YES